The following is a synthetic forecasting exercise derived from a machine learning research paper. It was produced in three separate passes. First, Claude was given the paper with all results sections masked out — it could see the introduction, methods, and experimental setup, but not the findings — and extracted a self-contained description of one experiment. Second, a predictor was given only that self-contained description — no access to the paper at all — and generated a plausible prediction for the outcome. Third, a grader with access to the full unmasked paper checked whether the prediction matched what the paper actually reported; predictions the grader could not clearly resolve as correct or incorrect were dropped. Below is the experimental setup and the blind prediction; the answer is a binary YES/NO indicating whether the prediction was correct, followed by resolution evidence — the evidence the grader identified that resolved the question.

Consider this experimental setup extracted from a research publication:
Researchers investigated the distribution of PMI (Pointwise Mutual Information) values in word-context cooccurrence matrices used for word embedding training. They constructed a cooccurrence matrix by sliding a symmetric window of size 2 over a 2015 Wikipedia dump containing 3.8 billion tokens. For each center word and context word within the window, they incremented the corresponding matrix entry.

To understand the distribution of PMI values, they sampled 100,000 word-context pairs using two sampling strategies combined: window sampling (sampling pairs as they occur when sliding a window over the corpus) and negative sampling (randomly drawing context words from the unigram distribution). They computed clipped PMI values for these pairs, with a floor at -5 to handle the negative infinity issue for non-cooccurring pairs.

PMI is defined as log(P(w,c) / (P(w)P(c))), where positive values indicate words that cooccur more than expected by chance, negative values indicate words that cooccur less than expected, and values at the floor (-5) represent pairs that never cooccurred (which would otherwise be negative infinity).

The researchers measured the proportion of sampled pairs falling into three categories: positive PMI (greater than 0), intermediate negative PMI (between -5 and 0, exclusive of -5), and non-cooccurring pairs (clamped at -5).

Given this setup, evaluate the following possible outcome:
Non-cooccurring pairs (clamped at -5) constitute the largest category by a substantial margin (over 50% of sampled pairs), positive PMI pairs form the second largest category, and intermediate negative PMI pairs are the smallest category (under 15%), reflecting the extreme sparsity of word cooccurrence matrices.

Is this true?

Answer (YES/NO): NO